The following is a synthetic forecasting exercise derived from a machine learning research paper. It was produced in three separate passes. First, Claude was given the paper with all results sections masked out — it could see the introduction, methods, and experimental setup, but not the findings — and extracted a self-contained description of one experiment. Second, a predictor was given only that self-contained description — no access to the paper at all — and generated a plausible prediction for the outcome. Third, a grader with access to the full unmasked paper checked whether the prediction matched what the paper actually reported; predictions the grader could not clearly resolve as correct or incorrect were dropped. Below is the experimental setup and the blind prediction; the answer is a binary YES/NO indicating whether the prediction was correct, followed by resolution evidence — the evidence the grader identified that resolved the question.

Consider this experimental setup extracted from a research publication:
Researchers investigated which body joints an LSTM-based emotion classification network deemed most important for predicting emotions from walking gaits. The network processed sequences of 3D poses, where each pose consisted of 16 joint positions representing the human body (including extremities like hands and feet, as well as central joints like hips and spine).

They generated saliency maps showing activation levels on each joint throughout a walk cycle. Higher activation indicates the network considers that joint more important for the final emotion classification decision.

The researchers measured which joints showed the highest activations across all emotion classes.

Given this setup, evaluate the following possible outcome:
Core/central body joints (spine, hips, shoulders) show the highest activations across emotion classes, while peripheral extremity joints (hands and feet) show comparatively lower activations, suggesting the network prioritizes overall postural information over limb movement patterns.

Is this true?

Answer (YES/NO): NO